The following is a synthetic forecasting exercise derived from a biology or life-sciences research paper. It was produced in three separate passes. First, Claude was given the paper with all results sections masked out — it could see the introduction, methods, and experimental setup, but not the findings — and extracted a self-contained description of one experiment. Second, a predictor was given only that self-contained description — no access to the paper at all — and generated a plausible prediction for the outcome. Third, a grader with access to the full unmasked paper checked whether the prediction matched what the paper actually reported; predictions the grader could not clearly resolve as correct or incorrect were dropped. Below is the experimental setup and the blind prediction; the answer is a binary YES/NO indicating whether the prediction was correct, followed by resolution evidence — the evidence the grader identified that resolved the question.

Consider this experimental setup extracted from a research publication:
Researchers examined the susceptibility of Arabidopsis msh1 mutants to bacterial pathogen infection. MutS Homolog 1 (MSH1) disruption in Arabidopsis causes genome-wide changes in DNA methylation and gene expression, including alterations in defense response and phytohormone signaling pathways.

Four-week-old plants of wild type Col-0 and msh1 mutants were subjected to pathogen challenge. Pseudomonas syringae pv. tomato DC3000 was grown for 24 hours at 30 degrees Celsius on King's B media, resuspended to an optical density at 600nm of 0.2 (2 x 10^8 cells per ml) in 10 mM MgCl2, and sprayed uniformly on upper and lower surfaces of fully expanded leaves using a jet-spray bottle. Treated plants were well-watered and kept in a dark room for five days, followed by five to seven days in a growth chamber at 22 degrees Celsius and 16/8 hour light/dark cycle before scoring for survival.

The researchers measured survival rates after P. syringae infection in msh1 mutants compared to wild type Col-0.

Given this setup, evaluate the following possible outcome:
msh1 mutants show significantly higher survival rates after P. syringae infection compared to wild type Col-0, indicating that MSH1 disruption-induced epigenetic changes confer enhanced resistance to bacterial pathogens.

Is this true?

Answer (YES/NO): NO